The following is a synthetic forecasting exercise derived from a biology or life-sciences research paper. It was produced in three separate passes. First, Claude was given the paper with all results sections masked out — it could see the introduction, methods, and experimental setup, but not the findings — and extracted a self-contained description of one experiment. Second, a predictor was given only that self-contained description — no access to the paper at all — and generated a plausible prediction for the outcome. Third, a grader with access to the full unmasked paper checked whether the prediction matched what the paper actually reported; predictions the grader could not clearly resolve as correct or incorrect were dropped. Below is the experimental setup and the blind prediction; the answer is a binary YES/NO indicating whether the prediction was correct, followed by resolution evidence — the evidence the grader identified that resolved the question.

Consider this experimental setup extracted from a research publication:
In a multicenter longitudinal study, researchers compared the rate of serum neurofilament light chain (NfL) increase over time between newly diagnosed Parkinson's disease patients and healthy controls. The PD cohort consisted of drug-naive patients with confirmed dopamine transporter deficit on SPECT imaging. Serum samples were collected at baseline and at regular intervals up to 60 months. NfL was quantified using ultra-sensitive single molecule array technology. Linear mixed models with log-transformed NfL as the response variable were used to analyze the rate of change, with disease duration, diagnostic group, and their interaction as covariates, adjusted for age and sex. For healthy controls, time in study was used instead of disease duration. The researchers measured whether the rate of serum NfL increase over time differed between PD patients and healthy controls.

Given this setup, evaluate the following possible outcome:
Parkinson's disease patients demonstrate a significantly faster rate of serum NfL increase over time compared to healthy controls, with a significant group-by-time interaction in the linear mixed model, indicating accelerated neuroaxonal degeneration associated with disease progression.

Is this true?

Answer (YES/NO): YES